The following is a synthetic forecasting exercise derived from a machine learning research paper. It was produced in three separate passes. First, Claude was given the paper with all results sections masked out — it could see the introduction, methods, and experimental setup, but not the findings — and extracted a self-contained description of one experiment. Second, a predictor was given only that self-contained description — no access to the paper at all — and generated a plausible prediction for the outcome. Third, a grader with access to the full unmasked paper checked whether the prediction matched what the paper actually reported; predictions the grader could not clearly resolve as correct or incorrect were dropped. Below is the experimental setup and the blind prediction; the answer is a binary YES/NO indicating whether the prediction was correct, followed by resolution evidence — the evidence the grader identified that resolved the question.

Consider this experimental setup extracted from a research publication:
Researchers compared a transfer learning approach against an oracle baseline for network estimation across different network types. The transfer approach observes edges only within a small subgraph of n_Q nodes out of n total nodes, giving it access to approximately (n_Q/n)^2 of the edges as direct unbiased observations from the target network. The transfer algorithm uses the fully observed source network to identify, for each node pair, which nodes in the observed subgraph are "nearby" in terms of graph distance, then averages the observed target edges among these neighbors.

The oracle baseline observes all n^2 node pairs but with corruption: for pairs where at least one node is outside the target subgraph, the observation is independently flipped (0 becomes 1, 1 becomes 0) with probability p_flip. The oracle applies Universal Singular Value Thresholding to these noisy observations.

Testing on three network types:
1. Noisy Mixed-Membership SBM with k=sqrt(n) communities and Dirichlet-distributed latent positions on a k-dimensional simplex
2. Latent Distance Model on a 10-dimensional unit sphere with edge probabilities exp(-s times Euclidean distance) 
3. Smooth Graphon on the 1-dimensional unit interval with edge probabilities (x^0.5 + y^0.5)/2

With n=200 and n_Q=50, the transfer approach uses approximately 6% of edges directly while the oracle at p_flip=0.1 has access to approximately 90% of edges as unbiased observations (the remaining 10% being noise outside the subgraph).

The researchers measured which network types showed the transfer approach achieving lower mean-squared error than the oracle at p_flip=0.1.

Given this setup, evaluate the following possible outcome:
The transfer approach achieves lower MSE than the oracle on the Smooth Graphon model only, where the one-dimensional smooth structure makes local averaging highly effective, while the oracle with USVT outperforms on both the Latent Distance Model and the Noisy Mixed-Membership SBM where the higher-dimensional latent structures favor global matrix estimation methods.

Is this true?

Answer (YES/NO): NO